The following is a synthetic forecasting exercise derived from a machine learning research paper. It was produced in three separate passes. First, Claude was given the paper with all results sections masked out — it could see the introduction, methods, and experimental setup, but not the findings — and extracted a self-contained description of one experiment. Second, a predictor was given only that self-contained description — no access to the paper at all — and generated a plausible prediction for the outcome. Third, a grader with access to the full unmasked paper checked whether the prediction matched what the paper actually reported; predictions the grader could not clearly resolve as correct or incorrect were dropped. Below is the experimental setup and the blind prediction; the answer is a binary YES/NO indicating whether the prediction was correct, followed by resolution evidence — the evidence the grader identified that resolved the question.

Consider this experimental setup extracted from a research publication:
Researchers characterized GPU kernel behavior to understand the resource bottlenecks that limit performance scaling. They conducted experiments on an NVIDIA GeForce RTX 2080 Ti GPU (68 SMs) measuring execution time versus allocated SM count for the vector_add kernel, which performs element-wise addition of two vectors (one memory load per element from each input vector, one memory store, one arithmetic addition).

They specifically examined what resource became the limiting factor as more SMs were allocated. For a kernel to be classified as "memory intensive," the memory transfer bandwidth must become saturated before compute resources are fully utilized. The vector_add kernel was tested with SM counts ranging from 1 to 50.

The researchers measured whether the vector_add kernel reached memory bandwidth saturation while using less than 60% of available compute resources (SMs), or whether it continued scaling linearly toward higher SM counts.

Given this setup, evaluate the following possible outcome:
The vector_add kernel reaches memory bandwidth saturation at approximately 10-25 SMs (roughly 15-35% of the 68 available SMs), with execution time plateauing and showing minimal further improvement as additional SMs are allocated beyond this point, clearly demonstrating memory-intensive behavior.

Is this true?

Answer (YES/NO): NO